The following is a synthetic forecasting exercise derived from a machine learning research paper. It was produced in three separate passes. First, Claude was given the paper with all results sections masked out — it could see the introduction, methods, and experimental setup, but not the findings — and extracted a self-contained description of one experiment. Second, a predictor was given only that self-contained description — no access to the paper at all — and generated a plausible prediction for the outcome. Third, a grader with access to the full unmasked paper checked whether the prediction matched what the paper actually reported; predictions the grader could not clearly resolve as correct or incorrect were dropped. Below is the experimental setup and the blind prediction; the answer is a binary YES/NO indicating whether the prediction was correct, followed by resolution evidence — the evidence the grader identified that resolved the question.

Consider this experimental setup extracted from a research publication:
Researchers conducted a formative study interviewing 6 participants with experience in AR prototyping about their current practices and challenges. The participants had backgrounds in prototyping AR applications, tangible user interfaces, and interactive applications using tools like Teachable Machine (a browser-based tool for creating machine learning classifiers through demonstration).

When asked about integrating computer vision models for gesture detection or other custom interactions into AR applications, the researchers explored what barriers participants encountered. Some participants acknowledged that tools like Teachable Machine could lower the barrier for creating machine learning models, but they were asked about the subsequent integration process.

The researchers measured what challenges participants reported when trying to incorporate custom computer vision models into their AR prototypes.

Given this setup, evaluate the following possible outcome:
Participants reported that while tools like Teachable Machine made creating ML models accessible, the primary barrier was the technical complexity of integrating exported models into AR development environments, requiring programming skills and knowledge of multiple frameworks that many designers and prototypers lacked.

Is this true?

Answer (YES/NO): YES